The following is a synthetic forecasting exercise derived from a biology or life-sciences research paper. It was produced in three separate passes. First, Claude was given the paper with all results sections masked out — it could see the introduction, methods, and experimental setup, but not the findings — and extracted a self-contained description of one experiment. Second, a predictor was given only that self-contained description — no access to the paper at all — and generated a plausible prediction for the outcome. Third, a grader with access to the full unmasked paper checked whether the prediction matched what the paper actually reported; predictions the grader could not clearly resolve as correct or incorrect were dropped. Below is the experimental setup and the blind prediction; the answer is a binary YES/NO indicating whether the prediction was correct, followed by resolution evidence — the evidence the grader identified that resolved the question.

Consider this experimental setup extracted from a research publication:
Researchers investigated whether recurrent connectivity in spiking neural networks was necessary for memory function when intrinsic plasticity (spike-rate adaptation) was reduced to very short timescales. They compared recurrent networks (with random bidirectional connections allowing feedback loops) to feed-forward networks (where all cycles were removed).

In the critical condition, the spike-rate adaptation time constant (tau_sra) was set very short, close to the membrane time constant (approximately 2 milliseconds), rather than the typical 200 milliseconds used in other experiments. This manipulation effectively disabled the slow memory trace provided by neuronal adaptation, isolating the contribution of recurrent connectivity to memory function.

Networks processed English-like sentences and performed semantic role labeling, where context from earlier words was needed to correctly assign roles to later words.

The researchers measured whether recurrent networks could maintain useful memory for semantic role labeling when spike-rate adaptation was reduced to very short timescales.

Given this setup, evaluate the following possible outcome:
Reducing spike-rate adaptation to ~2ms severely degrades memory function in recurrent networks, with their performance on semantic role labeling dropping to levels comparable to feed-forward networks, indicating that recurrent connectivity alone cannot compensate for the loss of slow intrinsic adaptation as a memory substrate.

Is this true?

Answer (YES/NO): NO